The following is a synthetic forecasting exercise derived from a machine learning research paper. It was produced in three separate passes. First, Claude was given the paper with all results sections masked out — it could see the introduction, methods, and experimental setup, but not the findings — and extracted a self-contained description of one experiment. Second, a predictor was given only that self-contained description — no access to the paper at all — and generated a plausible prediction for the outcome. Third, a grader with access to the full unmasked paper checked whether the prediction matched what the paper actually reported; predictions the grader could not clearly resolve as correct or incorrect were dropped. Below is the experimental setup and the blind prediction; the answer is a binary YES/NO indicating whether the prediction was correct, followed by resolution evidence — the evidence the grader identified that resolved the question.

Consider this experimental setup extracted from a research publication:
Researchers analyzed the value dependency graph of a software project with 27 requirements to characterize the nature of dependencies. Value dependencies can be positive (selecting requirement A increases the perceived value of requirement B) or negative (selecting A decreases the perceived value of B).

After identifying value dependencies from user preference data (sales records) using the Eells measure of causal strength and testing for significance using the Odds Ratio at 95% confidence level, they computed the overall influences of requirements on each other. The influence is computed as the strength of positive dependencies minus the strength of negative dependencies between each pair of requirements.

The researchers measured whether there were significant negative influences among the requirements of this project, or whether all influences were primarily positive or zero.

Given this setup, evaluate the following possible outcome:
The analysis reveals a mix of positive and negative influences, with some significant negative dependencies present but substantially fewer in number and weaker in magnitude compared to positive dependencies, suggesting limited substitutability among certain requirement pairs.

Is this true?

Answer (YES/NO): NO